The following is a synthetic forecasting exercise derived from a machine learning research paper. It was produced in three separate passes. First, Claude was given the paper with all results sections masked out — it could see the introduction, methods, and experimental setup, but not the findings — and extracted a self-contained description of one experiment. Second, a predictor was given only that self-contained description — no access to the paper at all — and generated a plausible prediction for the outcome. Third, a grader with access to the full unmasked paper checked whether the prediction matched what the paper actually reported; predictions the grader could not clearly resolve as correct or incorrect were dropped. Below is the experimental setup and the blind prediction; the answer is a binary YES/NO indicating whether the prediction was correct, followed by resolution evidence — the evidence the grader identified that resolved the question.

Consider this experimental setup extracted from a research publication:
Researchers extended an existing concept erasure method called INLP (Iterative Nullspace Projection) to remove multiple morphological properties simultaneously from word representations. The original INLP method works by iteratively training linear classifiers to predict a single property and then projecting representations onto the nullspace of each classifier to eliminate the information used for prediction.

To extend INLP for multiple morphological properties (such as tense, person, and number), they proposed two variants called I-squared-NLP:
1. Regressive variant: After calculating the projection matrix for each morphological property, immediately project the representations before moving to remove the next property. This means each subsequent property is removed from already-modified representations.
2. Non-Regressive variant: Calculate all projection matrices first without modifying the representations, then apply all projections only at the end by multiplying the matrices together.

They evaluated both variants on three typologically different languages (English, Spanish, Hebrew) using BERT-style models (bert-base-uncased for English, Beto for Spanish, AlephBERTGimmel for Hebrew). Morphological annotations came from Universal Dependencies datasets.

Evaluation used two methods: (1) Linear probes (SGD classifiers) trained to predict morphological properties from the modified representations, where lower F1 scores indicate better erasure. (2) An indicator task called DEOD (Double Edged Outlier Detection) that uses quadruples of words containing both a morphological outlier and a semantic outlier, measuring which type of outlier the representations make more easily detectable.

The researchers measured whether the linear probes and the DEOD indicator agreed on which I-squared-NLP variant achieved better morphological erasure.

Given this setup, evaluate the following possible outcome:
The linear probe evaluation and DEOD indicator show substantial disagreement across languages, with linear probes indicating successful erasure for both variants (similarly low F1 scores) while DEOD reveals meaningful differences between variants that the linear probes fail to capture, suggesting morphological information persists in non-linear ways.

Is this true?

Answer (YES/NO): NO